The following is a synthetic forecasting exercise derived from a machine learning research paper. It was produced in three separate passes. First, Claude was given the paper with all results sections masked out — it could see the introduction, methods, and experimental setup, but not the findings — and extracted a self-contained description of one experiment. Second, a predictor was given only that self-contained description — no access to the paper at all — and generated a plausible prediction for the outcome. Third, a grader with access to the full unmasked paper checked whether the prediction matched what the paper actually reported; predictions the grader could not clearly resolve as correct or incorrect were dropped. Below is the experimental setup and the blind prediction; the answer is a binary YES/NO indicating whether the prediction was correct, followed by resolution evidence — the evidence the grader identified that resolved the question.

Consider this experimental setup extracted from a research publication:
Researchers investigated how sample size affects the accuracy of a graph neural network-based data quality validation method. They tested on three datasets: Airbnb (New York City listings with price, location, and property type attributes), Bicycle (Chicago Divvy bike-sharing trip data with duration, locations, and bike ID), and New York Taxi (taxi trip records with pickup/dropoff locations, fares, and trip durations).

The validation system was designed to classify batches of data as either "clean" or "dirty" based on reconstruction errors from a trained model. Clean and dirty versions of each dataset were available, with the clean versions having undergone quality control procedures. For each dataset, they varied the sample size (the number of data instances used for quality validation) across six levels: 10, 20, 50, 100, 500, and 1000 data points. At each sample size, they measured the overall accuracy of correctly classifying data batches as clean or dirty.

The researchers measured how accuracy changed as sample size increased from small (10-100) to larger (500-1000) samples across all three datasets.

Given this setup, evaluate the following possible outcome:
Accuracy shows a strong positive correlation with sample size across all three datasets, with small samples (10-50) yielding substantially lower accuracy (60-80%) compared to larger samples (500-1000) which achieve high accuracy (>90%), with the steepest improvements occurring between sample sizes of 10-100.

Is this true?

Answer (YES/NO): NO